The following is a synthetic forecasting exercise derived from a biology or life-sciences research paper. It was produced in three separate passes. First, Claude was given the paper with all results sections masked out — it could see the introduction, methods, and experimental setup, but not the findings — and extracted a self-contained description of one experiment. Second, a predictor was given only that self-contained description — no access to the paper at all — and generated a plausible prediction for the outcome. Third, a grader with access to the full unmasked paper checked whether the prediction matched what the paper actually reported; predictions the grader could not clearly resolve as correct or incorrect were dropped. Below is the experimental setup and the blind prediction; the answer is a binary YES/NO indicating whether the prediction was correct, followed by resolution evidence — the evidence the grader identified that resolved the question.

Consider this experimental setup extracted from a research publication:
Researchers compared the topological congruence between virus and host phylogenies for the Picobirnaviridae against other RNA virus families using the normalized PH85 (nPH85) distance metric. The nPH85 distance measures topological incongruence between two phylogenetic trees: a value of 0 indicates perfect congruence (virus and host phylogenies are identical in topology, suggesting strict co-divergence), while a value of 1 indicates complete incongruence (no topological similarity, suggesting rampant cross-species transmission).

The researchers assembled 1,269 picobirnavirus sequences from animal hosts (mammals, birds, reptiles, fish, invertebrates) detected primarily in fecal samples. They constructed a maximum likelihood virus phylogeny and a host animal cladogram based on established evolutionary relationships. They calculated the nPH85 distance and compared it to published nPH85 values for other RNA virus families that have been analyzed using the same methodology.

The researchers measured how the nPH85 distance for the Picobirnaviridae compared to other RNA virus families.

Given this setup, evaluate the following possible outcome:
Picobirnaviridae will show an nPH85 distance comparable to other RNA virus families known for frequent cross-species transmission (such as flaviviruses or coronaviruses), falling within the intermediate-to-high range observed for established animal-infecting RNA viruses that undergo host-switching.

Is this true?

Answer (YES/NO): NO